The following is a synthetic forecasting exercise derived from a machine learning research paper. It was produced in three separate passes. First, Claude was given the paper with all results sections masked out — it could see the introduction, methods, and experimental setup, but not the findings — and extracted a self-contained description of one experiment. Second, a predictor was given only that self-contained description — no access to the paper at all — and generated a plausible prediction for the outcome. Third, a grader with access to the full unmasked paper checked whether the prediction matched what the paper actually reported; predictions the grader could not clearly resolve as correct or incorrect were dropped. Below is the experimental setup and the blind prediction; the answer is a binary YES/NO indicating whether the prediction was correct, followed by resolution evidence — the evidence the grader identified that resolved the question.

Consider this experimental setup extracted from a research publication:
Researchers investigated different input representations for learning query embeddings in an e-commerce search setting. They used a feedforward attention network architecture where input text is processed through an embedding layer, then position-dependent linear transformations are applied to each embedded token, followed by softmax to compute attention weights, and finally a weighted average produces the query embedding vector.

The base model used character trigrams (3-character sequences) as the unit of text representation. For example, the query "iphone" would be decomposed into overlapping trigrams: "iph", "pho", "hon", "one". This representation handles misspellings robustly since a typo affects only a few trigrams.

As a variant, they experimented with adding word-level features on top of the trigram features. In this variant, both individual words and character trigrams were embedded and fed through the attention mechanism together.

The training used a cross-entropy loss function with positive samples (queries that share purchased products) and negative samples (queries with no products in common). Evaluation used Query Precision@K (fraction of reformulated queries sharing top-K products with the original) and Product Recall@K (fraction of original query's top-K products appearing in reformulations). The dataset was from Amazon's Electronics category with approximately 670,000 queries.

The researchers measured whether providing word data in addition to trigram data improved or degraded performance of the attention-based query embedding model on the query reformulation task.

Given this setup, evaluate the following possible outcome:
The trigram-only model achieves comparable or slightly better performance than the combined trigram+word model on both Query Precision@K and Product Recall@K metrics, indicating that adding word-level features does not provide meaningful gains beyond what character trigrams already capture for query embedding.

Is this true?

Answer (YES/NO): NO